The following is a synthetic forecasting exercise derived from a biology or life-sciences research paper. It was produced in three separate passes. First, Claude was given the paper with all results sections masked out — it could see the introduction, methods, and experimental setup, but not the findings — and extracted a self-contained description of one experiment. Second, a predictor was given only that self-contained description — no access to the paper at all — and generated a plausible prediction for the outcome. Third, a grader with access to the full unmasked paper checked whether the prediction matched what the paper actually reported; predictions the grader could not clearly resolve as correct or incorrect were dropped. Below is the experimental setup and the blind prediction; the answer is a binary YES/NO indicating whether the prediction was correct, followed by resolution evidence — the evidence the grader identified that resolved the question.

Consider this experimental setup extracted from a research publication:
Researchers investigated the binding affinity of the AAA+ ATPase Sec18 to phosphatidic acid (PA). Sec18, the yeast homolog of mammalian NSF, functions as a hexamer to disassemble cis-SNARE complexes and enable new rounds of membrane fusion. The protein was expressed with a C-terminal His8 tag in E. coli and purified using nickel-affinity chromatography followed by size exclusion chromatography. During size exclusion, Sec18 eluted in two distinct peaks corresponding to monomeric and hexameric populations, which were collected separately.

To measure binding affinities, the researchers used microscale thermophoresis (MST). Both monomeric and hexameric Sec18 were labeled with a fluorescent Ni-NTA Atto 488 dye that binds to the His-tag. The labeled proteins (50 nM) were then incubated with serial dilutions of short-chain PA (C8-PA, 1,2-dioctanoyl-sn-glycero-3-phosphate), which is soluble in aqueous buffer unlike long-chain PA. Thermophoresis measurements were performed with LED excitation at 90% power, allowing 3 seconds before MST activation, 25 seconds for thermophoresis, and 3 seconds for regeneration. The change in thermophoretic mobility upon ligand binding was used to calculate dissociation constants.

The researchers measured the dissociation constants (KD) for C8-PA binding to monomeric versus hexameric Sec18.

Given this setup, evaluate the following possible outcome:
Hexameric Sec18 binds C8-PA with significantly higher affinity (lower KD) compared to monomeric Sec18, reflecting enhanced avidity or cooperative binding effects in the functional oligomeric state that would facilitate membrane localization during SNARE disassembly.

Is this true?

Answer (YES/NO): NO